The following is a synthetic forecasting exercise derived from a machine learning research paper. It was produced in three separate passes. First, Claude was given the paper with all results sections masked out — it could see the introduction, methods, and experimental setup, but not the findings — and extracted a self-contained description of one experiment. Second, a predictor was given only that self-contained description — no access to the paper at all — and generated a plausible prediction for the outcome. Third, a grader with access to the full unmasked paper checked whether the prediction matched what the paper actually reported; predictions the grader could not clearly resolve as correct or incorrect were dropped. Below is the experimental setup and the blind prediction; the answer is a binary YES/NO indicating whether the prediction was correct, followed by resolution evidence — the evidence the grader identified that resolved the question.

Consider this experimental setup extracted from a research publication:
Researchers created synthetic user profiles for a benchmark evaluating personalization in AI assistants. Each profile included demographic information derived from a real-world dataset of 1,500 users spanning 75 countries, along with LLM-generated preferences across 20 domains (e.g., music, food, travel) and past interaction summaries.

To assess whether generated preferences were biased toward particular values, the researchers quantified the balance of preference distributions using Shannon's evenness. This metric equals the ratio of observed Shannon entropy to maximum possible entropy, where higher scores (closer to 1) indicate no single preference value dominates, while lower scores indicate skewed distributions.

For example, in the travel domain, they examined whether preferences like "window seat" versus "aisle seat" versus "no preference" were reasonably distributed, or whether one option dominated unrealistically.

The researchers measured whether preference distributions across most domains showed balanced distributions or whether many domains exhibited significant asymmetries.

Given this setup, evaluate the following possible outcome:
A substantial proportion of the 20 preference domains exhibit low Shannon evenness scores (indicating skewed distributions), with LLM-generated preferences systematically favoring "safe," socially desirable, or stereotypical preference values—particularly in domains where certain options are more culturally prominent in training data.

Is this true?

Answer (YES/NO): NO